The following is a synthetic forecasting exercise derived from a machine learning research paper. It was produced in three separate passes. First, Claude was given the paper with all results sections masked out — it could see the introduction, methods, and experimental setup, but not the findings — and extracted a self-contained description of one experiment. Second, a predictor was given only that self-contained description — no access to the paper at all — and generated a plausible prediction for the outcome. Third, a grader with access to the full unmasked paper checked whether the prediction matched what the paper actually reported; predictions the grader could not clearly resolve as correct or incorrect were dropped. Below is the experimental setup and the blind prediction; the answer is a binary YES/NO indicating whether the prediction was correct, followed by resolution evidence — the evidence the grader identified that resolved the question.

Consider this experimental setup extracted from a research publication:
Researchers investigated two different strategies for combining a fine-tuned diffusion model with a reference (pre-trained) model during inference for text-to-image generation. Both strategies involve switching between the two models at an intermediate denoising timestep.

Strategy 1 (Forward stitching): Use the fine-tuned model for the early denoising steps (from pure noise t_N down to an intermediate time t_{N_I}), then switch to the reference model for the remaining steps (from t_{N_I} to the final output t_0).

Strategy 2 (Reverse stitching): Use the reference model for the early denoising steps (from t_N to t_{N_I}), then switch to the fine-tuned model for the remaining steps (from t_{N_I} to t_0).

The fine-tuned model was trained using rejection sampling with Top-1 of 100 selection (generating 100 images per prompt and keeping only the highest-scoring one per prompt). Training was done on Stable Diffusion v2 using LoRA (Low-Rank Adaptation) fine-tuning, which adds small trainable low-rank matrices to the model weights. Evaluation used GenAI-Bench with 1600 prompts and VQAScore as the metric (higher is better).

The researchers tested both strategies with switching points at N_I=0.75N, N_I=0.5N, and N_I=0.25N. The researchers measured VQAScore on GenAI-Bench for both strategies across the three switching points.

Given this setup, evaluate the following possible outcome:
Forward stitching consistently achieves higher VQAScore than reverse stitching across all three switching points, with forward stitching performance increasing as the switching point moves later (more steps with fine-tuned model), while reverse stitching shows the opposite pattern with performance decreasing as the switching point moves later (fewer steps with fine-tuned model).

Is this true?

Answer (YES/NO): NO